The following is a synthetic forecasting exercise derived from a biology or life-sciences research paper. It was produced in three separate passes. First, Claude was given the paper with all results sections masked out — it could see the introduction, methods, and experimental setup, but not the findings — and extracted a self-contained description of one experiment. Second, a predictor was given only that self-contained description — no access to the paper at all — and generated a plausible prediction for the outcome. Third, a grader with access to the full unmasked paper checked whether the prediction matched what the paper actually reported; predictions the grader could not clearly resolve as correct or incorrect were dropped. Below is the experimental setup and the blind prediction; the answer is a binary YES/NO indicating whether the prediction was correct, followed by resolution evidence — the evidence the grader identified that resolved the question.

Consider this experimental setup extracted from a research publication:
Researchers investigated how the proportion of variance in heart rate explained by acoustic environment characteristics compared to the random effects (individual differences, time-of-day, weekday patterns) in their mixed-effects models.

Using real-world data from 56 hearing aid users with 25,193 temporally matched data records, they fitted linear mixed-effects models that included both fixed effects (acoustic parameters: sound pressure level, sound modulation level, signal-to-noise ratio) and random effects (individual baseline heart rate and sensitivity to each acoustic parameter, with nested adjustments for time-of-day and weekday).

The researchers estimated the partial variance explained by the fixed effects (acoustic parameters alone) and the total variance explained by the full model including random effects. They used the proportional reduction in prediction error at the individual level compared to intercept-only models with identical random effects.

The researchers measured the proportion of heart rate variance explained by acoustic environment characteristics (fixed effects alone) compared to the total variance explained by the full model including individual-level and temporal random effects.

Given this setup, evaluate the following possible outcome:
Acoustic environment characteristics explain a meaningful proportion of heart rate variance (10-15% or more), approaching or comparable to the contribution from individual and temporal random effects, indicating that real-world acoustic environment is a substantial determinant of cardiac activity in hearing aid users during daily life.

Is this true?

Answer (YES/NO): NO